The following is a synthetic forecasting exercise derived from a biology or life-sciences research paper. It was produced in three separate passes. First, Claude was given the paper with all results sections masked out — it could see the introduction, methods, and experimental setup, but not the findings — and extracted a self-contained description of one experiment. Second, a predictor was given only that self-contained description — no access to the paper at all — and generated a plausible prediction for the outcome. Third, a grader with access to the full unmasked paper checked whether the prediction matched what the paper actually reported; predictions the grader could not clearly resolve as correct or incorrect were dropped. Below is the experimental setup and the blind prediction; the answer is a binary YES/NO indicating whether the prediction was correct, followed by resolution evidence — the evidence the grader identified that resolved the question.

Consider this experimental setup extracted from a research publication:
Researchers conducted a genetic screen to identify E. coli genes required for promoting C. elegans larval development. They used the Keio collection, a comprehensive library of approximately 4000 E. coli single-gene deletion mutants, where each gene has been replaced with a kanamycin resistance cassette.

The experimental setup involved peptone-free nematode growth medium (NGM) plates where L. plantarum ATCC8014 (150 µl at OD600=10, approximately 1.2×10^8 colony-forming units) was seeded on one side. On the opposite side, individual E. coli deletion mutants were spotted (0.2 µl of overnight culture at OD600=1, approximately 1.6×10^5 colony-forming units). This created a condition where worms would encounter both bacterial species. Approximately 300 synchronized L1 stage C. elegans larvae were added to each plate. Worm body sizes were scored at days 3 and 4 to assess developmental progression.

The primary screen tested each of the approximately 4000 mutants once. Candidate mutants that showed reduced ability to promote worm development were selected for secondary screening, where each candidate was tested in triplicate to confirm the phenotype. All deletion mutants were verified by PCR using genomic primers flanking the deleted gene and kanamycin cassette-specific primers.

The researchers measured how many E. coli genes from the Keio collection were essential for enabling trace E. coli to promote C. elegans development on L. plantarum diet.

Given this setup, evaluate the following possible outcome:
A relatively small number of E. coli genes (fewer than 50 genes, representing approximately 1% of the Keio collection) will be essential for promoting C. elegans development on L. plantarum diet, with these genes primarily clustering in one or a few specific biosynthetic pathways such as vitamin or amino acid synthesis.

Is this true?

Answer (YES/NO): NO